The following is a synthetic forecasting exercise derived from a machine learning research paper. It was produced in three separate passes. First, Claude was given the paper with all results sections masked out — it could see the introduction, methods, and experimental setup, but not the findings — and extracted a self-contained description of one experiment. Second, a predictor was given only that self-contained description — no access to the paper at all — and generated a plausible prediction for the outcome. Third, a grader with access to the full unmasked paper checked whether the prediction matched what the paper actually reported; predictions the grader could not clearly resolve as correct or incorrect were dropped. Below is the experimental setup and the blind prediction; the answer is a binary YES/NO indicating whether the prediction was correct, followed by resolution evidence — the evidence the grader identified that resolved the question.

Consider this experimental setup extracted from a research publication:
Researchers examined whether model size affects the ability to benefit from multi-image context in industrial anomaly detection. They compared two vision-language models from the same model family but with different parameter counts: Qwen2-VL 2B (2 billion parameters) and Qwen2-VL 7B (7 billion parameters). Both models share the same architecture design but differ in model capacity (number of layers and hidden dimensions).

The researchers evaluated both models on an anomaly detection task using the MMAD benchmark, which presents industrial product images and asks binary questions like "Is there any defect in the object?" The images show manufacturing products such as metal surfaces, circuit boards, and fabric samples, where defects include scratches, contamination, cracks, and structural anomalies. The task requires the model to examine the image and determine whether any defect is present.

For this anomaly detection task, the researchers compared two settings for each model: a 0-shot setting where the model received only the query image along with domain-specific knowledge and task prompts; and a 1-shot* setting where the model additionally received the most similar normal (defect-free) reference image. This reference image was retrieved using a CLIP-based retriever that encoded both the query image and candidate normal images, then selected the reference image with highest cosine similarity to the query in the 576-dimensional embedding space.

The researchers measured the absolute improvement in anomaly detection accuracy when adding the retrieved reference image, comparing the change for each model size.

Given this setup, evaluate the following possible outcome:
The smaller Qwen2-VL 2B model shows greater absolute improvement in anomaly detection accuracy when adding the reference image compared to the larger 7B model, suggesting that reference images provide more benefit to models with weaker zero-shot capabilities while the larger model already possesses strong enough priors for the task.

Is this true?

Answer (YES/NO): NO